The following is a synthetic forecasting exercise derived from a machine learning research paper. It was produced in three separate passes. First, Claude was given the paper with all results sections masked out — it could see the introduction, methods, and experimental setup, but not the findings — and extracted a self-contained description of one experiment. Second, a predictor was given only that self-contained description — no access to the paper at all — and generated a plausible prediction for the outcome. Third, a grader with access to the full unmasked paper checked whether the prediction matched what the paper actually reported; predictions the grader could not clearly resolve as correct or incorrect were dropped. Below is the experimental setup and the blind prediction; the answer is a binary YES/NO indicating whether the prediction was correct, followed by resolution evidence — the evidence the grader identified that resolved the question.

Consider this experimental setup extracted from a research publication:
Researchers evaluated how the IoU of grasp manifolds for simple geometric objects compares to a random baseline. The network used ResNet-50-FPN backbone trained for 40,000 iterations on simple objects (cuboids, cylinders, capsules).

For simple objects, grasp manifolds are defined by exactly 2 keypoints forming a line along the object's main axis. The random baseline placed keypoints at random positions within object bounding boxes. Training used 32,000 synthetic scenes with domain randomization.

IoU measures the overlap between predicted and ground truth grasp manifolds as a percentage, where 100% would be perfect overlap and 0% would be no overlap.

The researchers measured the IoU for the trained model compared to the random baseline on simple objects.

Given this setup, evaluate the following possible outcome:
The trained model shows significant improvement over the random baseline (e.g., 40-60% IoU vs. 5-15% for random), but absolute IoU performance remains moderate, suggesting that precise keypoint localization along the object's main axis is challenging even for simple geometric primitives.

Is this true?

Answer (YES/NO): NO